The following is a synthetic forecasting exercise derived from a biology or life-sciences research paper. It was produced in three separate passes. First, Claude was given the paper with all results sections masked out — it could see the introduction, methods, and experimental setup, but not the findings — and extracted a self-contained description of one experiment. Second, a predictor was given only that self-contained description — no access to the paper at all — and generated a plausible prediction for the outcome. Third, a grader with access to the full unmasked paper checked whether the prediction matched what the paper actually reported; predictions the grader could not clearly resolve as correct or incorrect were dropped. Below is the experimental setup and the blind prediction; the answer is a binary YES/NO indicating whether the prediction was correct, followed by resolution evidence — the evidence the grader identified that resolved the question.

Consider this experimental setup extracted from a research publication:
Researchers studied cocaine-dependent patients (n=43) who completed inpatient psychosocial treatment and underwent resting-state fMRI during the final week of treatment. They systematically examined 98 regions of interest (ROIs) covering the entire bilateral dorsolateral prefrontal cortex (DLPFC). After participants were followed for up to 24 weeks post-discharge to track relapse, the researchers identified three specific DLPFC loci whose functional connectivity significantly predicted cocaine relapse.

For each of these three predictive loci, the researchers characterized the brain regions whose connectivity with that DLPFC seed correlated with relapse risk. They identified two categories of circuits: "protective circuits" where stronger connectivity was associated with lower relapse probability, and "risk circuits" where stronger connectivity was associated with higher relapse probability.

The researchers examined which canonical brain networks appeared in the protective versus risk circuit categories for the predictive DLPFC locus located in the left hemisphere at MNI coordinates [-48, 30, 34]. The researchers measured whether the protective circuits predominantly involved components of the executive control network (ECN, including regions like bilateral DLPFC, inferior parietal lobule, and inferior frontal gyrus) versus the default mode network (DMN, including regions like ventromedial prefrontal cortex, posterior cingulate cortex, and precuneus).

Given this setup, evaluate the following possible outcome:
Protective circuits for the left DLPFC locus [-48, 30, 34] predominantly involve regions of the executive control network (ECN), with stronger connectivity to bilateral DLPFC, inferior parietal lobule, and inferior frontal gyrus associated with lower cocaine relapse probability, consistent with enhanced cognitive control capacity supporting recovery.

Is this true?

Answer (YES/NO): YES